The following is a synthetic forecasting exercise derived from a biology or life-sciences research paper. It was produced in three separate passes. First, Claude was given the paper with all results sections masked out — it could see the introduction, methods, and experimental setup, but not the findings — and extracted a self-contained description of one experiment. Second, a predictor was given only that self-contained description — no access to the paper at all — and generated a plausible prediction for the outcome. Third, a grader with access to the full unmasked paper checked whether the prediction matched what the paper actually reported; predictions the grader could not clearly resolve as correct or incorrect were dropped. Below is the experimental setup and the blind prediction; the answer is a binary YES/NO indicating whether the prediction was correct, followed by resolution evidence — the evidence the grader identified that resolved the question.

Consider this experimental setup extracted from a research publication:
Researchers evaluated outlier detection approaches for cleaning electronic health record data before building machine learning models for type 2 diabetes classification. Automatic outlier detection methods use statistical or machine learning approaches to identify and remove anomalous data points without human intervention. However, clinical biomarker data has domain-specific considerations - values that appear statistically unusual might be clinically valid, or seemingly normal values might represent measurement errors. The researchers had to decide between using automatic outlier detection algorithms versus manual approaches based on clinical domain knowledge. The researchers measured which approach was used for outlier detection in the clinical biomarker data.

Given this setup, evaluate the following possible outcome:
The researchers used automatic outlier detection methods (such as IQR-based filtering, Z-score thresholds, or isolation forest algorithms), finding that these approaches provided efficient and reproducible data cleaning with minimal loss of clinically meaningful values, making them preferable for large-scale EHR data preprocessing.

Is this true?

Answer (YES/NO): NO